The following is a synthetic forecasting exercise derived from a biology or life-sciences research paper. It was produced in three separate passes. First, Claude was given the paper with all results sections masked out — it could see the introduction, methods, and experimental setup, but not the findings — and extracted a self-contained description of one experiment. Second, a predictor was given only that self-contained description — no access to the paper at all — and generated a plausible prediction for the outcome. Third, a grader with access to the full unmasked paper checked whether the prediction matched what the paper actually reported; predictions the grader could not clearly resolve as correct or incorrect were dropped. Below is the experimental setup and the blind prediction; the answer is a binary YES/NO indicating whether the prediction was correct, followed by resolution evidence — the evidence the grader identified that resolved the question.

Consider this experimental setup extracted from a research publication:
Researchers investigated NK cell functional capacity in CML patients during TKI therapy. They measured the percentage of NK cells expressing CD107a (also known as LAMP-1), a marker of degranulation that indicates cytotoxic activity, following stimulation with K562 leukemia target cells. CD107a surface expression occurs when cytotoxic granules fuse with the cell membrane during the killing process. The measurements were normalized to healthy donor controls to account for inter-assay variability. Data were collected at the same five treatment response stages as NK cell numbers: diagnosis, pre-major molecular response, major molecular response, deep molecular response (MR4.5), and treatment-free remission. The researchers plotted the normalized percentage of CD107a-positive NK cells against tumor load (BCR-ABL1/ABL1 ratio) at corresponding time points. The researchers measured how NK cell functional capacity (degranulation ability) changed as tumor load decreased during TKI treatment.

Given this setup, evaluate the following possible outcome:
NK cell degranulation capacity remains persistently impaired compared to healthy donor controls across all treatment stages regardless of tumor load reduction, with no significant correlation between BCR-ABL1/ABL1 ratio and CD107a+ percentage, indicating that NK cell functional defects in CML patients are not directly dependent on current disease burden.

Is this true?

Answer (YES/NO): NO